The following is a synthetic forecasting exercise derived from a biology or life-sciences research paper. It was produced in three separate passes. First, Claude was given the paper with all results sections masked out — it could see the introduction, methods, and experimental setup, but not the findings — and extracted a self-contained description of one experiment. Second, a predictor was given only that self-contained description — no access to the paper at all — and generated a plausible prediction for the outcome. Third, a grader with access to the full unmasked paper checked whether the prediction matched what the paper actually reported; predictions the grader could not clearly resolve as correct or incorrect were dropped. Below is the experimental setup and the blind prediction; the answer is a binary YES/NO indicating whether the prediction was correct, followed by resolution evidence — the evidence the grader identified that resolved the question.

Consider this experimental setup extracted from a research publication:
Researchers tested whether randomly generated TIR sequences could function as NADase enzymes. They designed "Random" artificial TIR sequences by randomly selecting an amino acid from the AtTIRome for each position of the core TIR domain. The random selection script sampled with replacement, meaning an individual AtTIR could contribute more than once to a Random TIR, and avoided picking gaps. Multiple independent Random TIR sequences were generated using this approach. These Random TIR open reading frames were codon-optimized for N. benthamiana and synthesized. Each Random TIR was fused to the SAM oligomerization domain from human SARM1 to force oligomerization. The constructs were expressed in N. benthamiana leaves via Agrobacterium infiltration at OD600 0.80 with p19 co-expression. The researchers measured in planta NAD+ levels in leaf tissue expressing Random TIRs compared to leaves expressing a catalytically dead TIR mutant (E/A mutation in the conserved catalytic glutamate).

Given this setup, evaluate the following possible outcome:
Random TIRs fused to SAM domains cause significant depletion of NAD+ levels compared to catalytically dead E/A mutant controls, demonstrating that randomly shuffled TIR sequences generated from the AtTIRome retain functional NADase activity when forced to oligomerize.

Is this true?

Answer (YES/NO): NO